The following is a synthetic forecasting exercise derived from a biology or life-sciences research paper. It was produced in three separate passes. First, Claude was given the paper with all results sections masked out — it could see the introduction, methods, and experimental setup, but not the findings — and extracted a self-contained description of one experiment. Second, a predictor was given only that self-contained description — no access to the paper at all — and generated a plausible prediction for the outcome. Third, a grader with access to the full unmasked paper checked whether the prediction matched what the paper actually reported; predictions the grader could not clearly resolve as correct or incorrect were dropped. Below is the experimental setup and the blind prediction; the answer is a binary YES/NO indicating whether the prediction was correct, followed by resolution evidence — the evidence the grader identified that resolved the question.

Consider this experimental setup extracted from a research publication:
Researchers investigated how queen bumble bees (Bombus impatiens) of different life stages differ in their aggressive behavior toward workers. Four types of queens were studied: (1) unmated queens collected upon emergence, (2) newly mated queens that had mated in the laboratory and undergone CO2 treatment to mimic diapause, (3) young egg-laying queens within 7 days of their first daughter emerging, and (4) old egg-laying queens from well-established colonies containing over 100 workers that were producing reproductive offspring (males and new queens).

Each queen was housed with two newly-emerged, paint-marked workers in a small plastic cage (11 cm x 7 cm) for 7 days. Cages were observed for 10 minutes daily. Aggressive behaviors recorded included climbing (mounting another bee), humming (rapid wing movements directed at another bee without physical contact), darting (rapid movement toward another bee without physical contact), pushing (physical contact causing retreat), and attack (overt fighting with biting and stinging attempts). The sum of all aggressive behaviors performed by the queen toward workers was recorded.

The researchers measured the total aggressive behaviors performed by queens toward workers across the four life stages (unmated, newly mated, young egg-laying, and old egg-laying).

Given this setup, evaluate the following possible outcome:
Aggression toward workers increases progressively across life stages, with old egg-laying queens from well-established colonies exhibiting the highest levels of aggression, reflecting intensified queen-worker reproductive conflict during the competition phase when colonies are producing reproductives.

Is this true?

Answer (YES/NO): NO